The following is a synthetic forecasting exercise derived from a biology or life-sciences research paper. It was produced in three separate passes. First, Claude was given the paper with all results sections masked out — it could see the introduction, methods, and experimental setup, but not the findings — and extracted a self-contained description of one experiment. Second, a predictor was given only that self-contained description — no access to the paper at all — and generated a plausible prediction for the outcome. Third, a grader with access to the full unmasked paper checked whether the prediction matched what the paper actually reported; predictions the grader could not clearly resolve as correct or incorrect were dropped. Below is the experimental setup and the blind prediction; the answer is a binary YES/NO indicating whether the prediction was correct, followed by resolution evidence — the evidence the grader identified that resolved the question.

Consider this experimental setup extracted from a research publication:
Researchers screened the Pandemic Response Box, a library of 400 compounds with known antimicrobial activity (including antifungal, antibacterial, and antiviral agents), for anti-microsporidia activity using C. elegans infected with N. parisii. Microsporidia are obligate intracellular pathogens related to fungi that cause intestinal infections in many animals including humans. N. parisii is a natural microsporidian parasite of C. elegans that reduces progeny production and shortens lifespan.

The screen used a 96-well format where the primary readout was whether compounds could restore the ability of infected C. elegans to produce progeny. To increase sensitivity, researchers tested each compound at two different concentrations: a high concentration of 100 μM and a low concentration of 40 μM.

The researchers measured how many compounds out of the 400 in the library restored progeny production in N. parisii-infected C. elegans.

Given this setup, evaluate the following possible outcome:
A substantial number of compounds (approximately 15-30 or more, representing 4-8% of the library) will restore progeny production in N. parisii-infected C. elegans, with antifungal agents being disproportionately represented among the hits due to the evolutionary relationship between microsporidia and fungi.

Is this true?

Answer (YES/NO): NO